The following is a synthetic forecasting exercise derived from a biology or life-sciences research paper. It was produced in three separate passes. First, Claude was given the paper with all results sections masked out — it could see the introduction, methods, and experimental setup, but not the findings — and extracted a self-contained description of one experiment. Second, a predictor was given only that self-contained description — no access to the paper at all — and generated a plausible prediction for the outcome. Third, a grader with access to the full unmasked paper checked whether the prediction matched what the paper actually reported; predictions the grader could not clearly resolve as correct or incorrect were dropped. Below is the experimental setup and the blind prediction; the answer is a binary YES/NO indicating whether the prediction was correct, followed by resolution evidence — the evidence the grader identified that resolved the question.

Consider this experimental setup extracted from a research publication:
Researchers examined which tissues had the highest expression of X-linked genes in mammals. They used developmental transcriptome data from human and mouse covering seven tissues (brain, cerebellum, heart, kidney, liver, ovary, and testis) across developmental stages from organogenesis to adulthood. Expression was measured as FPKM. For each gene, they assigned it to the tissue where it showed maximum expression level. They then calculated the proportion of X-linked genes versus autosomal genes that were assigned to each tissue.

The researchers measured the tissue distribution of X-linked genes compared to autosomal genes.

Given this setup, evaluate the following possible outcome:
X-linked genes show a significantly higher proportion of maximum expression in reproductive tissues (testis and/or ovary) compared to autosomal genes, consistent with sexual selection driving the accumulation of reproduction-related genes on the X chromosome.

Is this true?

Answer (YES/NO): YES